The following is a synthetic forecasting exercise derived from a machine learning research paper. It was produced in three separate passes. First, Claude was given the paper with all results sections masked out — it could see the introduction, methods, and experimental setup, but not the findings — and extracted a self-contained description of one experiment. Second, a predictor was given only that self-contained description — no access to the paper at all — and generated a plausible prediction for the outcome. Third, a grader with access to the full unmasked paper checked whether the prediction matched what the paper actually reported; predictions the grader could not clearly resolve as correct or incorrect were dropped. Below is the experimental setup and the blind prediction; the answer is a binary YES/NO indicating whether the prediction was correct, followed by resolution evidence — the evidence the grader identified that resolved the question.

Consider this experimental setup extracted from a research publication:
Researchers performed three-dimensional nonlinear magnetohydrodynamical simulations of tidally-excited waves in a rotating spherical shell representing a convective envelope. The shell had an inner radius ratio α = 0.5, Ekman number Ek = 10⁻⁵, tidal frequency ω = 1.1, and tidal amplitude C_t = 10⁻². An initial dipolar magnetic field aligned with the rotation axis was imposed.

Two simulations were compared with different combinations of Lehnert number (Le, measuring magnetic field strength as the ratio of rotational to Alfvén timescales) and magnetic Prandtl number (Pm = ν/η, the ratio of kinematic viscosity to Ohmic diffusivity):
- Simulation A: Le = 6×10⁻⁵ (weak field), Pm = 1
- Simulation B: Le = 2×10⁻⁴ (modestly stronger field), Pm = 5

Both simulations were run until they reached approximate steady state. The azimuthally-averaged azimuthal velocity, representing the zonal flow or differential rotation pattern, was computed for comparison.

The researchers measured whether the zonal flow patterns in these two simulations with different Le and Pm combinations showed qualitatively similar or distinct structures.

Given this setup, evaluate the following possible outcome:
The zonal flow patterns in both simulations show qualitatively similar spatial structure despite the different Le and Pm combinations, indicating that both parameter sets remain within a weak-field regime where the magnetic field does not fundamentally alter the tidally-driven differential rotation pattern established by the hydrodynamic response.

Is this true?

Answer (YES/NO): YES